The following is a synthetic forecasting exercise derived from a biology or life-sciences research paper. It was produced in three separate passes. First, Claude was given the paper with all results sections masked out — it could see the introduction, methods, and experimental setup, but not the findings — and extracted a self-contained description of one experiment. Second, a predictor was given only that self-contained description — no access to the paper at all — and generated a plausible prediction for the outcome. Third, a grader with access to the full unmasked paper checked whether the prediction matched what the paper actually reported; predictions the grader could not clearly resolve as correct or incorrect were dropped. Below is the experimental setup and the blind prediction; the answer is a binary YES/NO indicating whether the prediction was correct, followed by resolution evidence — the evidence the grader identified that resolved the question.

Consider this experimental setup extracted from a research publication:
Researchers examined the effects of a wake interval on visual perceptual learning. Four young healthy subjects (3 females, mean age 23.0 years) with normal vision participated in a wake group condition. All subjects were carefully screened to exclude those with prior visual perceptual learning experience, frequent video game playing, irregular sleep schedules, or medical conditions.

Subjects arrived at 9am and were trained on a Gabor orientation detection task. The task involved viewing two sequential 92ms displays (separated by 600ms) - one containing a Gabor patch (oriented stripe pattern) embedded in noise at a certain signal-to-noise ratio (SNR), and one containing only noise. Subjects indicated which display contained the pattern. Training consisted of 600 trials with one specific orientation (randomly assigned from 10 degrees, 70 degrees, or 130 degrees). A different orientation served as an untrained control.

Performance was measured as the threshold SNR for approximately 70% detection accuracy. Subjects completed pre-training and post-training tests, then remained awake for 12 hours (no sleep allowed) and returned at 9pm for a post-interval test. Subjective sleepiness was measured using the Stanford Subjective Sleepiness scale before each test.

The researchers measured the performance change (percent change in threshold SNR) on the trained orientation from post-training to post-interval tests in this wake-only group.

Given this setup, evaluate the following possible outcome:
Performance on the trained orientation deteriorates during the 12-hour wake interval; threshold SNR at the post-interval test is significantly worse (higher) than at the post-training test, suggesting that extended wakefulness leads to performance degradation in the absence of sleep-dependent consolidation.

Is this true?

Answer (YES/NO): NO